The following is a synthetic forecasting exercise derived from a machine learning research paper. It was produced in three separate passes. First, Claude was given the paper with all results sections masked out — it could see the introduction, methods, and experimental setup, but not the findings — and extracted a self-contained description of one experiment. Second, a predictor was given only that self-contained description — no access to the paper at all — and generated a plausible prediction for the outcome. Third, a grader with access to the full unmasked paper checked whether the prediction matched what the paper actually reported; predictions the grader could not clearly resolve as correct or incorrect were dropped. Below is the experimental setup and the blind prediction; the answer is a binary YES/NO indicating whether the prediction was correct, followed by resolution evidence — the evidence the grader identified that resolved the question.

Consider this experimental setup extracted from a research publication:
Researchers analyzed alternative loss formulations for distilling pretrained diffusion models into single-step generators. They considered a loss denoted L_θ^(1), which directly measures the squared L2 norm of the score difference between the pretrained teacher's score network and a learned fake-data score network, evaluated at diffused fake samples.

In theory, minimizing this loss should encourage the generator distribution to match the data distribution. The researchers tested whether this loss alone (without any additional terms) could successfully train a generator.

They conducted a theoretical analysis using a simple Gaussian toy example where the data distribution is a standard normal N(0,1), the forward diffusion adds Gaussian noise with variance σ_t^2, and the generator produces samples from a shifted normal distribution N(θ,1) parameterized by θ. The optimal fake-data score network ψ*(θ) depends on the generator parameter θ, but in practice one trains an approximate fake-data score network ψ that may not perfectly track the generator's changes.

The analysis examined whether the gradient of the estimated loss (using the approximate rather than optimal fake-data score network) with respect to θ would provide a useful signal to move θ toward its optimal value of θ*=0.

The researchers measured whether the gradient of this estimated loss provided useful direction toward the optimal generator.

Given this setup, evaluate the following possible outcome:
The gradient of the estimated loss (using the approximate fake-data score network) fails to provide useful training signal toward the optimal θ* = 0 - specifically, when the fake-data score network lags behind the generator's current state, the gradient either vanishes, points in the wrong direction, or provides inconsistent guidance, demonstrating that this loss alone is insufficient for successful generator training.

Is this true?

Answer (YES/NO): YES